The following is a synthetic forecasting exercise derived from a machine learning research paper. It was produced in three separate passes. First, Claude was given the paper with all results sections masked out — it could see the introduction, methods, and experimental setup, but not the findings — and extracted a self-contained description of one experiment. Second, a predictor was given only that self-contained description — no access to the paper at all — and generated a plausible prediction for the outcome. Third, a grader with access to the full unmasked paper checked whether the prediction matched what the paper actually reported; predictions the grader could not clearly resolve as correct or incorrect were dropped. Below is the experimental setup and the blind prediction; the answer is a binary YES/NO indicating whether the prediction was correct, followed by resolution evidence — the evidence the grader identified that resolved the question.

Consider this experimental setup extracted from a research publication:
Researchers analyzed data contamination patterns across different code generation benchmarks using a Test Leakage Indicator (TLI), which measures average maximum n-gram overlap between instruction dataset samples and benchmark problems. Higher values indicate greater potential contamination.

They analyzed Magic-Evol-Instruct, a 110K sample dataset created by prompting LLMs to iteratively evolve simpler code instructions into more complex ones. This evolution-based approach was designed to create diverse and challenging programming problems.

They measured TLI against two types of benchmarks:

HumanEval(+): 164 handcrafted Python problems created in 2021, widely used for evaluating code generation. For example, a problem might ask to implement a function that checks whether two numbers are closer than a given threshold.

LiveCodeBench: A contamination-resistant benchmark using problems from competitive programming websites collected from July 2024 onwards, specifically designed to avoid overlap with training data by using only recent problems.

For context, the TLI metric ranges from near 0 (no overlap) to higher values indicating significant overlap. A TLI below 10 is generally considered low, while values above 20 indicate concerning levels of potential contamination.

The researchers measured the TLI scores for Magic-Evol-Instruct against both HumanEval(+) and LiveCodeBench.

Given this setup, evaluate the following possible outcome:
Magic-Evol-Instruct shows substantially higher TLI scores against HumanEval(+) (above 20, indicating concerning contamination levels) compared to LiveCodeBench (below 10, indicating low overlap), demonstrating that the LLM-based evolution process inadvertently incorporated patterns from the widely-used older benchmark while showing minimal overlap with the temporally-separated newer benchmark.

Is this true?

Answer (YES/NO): YES